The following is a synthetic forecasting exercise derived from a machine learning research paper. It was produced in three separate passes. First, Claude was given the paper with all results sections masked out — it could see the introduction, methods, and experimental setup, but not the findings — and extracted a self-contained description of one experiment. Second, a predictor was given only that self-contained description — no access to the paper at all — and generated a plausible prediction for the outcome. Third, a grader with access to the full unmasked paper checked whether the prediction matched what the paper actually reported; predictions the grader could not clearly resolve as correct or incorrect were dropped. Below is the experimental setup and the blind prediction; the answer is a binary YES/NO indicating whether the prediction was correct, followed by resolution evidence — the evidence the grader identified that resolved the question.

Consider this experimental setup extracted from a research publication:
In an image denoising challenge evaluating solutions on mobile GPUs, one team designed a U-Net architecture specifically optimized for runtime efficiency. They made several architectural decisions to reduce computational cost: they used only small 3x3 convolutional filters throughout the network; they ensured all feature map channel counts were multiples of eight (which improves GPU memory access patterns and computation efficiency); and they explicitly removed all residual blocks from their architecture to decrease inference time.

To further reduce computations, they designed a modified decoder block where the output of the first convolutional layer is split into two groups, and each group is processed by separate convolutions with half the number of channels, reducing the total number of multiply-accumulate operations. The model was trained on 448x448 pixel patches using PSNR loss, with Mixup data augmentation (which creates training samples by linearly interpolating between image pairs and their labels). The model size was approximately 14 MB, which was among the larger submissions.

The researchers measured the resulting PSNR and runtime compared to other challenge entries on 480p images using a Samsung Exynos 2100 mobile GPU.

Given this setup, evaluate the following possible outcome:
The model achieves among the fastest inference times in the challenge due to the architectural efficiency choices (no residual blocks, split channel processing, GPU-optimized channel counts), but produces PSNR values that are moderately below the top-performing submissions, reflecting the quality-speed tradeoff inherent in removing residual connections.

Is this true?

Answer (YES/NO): NO